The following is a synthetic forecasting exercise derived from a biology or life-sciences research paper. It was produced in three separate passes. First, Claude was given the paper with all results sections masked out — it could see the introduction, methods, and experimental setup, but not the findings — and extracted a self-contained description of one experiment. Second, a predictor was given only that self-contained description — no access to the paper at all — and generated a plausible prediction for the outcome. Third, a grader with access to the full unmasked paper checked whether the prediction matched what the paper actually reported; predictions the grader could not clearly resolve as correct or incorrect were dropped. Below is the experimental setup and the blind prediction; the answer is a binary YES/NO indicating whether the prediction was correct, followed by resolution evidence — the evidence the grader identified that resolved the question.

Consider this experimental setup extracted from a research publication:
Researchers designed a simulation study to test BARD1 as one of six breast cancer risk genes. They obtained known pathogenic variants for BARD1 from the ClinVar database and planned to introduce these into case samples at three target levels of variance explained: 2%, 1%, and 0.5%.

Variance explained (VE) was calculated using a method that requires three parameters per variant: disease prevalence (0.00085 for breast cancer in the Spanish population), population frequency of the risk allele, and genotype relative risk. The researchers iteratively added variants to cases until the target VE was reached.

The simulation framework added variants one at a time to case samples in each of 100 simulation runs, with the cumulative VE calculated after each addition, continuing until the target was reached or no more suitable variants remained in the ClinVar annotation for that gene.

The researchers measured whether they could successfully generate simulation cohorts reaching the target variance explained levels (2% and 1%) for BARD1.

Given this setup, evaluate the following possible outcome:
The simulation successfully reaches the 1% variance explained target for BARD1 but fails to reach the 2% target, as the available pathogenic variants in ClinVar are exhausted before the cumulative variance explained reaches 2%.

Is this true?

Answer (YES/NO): NO